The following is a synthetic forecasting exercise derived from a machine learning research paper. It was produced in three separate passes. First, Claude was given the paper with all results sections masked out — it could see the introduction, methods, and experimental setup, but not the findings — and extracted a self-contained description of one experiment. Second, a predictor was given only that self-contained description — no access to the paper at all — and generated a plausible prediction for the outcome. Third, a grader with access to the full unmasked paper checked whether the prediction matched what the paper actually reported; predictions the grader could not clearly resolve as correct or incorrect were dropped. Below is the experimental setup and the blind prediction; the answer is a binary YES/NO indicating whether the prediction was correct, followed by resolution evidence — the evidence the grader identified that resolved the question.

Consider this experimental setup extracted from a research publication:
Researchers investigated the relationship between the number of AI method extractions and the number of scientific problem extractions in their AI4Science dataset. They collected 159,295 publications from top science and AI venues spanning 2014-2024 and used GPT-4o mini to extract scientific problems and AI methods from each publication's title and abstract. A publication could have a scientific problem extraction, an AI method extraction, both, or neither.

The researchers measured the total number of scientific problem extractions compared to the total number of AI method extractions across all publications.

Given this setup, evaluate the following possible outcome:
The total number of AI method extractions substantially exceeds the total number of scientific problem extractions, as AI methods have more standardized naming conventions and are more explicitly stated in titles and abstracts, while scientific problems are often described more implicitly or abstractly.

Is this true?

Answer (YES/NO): NO